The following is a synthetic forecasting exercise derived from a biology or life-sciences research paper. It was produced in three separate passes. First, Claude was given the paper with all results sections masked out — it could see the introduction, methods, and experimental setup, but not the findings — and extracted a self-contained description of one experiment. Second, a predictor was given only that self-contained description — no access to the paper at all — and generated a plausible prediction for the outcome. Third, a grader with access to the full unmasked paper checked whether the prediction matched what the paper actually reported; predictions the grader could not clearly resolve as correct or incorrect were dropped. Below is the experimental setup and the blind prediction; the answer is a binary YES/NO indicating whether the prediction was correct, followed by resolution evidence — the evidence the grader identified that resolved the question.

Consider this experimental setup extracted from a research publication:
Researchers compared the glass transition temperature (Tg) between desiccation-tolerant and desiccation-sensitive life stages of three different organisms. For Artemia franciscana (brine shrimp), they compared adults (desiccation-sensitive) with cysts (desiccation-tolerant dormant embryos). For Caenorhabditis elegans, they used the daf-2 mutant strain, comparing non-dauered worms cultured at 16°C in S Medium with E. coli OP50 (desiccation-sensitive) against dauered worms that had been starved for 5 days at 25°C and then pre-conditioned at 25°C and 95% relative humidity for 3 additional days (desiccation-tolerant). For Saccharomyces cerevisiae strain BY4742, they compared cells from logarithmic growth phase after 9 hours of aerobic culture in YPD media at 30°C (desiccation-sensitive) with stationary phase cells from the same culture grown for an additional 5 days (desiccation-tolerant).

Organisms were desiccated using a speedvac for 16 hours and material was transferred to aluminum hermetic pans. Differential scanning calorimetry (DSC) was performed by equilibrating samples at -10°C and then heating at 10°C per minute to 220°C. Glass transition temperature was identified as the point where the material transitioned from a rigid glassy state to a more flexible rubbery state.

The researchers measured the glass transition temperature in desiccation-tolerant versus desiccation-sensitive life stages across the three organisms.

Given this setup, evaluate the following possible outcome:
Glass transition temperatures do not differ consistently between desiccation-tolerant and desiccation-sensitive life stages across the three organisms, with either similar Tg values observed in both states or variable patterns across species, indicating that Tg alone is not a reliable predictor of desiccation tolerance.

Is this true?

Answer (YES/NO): NO